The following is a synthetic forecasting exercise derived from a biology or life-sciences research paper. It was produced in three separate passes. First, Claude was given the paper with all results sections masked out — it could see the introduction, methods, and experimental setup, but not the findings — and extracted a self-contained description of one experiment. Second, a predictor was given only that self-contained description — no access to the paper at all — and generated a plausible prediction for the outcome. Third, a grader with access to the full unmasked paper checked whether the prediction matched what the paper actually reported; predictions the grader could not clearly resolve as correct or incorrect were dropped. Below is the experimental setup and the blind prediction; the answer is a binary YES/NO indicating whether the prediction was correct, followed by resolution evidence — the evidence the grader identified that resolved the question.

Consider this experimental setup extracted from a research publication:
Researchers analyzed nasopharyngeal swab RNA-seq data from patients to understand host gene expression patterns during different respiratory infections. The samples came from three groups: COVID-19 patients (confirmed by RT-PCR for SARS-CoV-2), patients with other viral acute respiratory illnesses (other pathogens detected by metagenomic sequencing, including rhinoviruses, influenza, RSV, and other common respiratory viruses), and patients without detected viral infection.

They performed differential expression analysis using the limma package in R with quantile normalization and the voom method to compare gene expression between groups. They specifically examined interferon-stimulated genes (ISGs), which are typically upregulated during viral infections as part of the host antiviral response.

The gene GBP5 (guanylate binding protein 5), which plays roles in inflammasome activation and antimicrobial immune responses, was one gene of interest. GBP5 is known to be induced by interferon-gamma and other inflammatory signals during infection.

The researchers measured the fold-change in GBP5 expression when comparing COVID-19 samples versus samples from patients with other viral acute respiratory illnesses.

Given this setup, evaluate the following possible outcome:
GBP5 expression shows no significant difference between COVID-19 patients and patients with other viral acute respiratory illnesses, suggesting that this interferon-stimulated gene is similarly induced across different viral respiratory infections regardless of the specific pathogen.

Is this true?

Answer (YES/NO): NO